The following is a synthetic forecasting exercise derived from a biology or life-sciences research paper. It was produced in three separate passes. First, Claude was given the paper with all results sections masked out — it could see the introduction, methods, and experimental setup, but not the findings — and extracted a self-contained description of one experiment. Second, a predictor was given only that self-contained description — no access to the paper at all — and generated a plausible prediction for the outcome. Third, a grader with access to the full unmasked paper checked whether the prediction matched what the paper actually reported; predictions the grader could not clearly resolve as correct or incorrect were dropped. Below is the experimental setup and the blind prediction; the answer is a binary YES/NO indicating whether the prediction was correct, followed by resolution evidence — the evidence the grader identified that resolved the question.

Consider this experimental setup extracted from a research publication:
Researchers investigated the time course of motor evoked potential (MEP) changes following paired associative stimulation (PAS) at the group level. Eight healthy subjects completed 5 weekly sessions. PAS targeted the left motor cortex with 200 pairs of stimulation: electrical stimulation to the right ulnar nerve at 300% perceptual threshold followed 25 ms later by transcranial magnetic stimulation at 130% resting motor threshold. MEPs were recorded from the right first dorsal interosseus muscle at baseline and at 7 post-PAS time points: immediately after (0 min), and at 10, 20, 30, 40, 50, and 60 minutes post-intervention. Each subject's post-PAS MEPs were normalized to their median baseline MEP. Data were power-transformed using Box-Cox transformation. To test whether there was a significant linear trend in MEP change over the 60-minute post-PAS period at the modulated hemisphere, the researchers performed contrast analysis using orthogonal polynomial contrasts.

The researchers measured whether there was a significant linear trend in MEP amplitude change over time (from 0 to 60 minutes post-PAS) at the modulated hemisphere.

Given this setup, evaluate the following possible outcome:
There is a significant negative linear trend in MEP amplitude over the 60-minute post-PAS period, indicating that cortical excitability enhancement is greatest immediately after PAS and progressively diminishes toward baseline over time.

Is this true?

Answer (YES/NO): NO